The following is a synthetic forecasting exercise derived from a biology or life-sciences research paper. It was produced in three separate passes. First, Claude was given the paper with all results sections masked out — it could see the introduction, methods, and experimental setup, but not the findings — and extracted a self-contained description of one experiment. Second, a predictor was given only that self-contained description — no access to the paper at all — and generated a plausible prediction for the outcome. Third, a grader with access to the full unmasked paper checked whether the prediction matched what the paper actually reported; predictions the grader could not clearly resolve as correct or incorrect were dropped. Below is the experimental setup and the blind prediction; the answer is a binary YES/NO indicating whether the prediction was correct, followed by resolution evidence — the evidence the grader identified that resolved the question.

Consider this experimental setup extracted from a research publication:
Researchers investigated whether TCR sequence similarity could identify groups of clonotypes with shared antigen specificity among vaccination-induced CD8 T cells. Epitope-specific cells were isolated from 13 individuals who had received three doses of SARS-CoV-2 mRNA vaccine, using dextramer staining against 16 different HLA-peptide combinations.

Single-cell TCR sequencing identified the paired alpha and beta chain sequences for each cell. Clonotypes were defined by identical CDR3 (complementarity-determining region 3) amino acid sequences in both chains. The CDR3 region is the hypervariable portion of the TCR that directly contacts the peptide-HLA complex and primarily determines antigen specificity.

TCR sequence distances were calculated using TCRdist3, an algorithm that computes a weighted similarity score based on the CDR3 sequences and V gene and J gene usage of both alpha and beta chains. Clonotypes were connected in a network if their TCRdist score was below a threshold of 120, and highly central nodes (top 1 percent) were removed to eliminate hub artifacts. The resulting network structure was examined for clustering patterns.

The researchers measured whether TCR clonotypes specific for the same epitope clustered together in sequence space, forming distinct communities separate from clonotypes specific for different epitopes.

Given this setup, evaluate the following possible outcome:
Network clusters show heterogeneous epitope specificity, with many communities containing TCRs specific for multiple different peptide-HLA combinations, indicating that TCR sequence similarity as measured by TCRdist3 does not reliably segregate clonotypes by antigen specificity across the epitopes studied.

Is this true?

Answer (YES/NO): NO